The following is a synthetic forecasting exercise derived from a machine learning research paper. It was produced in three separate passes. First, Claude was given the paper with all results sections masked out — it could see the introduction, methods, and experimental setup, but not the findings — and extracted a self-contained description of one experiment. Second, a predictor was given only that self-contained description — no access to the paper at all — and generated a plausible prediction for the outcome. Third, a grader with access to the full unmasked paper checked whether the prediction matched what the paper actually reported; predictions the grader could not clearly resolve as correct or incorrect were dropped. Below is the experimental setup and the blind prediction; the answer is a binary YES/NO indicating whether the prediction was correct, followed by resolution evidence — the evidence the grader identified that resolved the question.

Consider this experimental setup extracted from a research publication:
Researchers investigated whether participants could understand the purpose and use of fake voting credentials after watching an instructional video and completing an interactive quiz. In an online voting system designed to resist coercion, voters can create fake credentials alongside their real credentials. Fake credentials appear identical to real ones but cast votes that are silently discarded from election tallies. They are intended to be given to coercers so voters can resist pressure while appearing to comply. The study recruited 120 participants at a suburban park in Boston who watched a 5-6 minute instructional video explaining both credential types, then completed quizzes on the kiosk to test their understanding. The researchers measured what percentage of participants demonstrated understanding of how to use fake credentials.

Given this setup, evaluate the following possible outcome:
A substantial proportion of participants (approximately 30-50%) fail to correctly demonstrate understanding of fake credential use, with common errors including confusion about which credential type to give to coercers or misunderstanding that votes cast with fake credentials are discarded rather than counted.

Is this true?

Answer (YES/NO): NO